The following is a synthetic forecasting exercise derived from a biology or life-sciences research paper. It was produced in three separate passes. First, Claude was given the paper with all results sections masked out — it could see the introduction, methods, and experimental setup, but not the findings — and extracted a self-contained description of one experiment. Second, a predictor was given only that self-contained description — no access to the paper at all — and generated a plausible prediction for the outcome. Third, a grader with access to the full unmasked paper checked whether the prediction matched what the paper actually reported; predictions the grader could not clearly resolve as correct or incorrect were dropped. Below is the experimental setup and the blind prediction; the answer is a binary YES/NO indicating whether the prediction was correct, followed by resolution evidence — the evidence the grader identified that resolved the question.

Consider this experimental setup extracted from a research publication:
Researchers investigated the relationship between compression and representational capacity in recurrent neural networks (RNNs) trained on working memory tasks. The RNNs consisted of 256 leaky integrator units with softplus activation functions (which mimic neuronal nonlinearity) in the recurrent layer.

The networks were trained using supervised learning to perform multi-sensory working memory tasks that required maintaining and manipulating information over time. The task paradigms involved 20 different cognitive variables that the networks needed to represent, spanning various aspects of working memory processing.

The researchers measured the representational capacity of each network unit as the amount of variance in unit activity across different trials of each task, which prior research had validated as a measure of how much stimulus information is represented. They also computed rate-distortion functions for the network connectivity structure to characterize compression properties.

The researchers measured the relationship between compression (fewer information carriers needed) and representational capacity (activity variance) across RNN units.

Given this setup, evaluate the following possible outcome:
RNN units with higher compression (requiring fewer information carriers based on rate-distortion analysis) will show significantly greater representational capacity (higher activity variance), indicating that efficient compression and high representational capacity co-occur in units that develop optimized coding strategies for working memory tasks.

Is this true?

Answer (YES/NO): NO